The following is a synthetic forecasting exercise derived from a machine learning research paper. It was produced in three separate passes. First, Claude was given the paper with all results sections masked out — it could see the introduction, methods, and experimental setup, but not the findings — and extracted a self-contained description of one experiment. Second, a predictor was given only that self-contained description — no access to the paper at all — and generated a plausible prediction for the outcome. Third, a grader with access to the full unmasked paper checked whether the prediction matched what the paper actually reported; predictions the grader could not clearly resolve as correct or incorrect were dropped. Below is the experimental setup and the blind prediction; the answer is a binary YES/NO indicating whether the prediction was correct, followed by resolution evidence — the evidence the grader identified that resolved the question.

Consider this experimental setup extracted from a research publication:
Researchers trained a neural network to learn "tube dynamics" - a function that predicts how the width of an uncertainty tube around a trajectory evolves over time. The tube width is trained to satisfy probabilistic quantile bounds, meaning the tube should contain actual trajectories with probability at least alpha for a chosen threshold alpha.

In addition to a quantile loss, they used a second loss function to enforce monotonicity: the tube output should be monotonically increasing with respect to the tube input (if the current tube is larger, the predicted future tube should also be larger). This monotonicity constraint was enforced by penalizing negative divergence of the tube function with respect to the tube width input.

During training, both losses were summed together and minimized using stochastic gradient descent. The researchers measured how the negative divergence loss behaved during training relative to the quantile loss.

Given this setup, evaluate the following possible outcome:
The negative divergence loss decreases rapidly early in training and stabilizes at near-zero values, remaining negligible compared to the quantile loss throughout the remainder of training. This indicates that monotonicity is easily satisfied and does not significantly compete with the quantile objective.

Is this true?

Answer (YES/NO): YES